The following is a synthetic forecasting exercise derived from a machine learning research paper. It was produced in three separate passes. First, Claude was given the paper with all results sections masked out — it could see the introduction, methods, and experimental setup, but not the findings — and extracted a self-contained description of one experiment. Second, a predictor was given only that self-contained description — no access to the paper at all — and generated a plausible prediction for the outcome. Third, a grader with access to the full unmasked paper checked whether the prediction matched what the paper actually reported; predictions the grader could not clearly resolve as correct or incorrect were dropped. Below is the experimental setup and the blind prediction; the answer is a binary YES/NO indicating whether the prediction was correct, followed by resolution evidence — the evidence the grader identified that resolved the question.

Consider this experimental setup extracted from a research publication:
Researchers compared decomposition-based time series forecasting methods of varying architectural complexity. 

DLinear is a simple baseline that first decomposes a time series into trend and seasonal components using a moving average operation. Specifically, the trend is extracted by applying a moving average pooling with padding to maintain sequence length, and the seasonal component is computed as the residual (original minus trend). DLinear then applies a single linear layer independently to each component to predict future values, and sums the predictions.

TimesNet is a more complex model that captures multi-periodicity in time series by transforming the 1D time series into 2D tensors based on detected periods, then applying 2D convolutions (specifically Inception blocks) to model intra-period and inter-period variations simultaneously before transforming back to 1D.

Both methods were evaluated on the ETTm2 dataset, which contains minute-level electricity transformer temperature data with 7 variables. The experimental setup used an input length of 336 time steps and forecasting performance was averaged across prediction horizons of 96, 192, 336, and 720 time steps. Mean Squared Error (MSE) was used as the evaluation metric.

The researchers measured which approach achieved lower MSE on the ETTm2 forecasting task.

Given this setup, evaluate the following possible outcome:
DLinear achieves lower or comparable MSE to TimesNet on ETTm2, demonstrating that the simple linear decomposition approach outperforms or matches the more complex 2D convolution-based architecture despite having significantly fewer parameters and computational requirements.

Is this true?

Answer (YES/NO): YES